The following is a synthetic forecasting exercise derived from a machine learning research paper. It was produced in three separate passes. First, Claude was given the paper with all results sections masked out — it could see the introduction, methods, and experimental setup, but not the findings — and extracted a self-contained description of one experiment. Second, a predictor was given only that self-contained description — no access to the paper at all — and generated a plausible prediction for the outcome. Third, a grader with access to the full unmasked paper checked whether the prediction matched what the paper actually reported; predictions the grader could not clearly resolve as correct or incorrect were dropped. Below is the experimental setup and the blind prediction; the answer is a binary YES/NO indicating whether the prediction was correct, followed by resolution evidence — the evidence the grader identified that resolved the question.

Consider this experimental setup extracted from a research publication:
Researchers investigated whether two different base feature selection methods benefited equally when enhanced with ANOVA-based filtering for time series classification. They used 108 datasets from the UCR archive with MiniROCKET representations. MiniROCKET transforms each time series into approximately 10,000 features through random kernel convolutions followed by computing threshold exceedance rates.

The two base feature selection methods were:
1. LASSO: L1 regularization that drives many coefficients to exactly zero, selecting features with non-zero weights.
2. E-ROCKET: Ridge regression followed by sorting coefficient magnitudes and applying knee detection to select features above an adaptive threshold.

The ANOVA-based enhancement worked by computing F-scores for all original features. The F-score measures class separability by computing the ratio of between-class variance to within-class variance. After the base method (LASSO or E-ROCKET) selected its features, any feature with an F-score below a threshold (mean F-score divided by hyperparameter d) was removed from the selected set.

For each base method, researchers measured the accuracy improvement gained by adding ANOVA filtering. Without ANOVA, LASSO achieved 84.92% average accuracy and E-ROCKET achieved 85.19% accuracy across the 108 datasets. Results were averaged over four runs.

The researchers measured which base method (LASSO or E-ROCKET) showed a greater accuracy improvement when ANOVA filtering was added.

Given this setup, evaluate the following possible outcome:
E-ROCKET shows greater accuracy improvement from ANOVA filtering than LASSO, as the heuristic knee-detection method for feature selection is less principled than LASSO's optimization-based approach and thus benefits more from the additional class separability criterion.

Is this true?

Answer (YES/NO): NO